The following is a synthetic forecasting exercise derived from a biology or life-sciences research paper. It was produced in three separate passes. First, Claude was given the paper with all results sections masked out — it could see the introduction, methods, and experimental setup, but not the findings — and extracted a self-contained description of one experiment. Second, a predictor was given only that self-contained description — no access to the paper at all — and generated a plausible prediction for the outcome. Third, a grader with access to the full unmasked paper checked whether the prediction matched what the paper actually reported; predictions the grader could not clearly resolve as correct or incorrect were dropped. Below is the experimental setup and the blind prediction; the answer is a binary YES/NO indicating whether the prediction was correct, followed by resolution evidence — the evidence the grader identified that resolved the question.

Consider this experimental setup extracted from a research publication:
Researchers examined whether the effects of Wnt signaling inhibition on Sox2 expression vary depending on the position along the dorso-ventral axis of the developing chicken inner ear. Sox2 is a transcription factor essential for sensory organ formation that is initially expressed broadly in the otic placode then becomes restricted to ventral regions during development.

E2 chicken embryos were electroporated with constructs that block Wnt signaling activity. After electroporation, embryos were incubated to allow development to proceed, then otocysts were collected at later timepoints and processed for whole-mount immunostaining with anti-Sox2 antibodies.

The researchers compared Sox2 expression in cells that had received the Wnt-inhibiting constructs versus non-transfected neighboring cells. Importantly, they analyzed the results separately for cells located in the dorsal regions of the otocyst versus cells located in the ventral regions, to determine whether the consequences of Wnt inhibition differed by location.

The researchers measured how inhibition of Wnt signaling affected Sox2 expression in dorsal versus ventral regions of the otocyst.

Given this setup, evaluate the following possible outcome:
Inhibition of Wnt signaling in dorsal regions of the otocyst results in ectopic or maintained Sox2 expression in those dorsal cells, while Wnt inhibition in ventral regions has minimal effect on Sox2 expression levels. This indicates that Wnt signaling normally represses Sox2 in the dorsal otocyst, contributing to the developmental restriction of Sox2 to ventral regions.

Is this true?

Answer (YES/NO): NO